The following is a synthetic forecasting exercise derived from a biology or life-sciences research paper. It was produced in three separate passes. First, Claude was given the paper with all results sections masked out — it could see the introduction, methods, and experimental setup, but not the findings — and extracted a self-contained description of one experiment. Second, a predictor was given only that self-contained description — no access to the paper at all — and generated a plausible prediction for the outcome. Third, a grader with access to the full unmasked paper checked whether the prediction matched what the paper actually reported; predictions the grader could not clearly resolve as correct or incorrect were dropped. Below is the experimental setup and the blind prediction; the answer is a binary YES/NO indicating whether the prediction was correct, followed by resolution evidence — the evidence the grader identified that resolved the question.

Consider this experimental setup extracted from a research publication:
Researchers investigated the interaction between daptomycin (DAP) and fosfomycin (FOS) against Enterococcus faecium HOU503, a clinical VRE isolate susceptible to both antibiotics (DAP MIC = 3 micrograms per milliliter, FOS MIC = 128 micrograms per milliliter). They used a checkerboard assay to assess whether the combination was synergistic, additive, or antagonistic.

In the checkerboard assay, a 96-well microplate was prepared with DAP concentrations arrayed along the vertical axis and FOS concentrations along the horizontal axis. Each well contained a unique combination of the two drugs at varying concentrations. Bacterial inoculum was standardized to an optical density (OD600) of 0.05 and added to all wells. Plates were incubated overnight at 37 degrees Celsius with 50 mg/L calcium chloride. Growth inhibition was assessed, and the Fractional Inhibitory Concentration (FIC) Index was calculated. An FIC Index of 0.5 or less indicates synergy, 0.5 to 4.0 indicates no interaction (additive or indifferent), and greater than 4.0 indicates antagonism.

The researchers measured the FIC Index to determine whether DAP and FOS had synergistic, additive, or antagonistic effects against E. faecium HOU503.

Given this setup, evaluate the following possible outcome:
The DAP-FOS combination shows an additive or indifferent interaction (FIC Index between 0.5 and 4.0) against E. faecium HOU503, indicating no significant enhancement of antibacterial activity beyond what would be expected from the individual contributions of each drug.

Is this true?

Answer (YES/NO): YES